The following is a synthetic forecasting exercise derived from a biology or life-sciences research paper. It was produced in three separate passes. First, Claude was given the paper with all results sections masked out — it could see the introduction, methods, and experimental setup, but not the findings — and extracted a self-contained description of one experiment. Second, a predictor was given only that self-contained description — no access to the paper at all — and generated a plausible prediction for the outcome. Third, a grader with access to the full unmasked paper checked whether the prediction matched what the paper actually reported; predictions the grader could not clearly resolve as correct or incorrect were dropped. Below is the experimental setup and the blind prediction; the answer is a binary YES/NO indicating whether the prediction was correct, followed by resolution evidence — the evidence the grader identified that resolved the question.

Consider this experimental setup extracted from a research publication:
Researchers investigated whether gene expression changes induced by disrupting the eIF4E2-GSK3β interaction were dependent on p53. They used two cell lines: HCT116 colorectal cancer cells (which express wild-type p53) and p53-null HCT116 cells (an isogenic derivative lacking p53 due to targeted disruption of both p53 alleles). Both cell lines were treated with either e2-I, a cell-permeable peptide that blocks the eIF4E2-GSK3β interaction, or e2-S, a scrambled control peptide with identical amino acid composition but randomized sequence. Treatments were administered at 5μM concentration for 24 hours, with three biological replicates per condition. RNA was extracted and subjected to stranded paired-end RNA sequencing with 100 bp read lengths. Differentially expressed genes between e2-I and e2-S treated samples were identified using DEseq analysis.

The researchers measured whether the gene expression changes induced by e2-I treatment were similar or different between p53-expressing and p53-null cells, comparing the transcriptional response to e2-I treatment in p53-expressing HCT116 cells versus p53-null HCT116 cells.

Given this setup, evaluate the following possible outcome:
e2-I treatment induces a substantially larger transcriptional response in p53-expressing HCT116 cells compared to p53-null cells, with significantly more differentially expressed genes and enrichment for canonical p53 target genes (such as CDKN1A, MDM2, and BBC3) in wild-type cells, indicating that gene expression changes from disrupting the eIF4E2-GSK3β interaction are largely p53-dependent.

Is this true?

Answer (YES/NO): NO